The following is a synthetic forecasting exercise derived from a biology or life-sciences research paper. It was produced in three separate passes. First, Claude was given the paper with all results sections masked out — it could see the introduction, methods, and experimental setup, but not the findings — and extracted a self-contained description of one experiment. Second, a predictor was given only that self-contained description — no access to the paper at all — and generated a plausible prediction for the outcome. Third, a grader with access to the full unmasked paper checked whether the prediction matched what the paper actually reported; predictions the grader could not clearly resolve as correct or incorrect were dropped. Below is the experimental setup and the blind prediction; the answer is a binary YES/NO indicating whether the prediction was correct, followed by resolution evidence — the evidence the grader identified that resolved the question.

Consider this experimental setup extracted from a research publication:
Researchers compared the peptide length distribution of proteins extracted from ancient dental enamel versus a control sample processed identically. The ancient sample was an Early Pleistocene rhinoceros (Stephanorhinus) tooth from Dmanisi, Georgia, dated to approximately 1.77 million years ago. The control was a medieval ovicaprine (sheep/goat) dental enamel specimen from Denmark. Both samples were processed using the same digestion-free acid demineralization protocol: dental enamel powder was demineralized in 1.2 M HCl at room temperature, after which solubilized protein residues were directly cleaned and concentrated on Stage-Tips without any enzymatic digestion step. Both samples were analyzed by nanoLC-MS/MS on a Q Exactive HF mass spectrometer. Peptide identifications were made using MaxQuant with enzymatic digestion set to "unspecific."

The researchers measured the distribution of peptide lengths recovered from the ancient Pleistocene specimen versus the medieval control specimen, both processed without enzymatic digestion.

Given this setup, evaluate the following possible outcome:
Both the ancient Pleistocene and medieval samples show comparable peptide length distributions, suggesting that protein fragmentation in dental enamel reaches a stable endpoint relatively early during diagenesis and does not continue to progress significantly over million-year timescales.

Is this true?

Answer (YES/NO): NO